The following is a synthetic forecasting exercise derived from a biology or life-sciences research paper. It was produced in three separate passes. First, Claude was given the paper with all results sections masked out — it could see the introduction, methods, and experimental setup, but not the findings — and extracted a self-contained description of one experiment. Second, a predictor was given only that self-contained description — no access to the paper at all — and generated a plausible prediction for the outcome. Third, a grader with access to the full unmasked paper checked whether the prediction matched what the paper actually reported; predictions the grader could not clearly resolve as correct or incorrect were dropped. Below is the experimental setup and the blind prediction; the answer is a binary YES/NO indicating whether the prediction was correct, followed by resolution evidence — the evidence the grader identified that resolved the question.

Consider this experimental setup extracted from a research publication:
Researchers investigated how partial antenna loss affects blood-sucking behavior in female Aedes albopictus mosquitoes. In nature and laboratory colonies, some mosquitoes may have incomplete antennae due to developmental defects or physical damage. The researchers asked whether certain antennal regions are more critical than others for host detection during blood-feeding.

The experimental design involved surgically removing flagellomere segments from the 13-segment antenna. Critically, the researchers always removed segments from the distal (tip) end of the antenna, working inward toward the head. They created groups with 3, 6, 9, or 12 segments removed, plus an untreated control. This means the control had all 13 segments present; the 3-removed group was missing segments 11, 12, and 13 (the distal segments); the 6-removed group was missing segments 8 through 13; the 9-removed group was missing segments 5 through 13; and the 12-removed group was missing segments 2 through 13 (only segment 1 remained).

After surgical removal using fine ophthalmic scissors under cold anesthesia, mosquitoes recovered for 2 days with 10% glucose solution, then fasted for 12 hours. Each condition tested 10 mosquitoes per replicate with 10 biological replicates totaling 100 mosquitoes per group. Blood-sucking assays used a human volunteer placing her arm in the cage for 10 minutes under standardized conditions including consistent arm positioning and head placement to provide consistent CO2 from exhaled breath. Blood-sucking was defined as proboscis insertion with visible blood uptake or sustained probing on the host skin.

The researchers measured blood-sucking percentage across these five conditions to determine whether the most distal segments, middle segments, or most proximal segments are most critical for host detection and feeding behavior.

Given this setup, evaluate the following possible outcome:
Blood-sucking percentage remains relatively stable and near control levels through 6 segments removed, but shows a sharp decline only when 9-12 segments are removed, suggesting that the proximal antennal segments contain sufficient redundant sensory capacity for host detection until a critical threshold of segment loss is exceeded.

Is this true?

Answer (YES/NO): YES